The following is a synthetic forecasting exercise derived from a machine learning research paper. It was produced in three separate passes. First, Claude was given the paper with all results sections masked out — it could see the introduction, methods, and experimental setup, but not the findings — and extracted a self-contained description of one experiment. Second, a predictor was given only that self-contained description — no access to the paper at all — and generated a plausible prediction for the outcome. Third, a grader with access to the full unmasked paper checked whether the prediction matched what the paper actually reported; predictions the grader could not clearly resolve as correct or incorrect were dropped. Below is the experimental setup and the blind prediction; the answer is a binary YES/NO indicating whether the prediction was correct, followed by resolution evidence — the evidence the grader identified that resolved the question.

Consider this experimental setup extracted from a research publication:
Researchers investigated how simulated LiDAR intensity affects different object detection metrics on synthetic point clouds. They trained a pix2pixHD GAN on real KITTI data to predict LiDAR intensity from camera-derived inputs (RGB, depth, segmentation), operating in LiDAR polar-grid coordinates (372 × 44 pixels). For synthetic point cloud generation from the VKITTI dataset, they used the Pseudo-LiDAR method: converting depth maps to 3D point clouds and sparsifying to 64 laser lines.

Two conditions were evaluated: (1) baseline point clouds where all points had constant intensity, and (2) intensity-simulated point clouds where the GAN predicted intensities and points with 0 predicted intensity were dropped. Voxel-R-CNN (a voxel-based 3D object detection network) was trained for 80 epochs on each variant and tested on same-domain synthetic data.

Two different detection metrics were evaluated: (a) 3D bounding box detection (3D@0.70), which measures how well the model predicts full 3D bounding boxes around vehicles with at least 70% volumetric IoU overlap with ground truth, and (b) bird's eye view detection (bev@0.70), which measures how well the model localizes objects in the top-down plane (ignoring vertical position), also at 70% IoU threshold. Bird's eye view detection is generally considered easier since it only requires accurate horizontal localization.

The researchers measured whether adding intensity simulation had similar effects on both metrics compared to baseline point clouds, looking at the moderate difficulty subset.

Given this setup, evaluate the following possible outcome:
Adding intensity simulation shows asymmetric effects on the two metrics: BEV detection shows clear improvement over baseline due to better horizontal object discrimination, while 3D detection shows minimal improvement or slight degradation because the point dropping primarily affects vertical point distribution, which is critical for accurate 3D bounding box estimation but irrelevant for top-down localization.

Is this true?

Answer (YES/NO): YES